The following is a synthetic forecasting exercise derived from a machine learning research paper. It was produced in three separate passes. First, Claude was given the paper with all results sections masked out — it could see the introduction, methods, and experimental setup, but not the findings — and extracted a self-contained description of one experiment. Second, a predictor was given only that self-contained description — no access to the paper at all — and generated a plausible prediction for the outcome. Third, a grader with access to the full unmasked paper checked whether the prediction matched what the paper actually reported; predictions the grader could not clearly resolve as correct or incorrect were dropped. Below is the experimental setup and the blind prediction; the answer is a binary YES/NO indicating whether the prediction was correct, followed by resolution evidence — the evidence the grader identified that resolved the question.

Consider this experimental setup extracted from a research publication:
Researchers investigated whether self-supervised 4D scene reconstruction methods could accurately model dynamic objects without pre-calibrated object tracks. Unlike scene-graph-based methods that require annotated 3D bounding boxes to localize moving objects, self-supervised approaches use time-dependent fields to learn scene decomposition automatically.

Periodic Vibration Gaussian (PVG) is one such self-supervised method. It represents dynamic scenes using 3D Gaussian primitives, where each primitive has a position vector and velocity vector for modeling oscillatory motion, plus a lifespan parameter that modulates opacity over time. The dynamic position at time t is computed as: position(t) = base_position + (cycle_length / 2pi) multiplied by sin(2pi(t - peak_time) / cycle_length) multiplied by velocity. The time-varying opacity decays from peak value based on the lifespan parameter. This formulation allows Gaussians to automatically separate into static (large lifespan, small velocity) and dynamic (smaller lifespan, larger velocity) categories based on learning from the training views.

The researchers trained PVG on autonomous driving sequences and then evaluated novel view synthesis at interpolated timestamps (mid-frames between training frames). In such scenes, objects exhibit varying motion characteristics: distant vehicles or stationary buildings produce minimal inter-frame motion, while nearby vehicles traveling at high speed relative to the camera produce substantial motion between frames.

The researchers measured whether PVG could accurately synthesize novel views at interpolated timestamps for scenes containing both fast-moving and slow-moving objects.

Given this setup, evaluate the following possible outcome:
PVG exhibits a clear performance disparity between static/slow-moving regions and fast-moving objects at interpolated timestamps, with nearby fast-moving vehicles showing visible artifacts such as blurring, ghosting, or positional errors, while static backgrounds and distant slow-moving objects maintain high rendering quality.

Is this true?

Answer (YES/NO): YES